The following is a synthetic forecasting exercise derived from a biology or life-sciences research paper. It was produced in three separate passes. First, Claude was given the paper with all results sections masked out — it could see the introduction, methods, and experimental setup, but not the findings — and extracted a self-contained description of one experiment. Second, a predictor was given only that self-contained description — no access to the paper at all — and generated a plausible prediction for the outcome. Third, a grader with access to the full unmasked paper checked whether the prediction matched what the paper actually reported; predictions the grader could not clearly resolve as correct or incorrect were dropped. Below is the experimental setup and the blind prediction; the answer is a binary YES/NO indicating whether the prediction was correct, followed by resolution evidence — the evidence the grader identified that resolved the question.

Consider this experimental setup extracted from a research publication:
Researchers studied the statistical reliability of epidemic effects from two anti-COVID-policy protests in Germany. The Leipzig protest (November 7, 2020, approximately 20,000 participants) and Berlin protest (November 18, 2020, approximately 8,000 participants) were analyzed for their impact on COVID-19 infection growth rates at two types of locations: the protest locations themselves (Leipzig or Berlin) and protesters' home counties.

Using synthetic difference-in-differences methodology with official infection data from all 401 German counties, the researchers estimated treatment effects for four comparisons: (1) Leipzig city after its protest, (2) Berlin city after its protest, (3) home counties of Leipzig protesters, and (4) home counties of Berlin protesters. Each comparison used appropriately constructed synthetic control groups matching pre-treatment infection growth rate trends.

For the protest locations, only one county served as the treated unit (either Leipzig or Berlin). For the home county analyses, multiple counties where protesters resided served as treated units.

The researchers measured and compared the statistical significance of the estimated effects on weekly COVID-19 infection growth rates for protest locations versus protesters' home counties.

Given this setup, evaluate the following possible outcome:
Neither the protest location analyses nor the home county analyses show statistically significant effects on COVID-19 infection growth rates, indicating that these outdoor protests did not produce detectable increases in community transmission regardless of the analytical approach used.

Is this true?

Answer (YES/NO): NO